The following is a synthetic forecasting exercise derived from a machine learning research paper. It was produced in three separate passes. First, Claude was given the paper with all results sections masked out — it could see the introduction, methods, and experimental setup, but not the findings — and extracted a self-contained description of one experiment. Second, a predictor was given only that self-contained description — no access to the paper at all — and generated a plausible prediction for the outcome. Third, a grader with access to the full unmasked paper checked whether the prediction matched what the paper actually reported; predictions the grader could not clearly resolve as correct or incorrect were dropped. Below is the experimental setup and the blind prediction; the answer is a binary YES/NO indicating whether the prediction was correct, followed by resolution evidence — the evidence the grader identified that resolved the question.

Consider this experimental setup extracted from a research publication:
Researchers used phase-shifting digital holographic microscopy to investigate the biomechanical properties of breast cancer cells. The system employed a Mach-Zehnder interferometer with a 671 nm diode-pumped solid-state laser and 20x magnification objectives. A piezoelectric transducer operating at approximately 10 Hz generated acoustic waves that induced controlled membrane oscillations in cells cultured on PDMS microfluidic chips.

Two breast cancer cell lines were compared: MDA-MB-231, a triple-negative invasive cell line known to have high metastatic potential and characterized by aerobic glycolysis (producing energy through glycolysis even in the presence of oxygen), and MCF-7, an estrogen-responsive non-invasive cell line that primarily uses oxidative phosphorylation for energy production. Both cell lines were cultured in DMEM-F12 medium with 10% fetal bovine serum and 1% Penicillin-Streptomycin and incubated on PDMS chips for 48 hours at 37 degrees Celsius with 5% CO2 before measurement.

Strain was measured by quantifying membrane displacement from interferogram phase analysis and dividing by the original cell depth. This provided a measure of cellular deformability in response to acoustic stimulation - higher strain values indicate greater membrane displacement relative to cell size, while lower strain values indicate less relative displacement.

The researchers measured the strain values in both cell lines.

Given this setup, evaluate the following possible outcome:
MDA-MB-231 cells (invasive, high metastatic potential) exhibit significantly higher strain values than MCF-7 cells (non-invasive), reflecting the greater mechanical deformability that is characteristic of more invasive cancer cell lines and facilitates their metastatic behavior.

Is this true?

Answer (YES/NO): YES